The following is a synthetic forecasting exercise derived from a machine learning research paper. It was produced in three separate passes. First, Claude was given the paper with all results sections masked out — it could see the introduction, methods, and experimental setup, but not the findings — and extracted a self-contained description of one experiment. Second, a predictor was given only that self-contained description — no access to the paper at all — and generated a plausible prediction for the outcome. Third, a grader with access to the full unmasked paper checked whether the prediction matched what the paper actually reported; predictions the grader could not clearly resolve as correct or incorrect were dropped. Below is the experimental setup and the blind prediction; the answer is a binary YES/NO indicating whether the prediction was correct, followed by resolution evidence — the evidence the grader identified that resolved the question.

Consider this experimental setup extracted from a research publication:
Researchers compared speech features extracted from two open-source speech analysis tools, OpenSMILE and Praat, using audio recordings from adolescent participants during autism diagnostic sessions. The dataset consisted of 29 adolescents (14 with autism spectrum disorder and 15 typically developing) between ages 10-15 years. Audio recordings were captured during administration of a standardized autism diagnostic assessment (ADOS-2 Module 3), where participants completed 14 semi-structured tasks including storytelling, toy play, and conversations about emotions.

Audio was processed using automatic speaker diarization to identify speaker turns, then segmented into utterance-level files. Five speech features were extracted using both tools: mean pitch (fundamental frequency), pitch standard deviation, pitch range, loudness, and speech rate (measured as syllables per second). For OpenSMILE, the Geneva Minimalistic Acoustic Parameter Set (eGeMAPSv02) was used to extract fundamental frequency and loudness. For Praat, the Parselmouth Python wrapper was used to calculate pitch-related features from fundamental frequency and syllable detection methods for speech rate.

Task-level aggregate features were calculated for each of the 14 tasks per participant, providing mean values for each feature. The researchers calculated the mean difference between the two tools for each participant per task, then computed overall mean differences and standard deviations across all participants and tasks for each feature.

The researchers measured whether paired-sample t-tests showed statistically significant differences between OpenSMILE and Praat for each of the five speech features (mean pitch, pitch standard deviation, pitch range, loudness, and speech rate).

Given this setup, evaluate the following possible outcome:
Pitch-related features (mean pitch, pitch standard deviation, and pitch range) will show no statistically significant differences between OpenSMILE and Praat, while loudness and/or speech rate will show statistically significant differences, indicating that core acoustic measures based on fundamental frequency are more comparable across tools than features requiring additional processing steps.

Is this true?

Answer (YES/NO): NO